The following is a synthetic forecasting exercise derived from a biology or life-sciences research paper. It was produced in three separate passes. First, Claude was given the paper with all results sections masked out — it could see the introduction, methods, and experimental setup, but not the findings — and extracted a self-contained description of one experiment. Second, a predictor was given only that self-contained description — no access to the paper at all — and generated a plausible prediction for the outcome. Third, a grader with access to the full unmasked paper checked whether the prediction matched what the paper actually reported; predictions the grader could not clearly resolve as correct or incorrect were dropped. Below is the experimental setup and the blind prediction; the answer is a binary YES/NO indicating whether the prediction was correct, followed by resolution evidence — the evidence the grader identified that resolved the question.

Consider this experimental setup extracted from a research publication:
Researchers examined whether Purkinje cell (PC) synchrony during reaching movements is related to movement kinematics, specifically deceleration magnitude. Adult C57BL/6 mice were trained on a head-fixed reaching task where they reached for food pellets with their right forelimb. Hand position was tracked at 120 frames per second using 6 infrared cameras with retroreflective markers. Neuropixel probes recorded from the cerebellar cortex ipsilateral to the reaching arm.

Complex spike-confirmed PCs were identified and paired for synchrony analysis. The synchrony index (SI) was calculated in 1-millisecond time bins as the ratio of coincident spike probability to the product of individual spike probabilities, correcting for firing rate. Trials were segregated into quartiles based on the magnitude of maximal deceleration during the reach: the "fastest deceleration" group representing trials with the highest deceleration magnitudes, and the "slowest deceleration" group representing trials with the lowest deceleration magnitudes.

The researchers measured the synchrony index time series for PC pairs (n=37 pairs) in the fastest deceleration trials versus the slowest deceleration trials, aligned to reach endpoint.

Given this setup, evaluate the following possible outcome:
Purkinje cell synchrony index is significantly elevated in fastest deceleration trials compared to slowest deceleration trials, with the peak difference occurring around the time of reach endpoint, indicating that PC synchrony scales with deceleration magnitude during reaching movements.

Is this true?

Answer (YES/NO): YES